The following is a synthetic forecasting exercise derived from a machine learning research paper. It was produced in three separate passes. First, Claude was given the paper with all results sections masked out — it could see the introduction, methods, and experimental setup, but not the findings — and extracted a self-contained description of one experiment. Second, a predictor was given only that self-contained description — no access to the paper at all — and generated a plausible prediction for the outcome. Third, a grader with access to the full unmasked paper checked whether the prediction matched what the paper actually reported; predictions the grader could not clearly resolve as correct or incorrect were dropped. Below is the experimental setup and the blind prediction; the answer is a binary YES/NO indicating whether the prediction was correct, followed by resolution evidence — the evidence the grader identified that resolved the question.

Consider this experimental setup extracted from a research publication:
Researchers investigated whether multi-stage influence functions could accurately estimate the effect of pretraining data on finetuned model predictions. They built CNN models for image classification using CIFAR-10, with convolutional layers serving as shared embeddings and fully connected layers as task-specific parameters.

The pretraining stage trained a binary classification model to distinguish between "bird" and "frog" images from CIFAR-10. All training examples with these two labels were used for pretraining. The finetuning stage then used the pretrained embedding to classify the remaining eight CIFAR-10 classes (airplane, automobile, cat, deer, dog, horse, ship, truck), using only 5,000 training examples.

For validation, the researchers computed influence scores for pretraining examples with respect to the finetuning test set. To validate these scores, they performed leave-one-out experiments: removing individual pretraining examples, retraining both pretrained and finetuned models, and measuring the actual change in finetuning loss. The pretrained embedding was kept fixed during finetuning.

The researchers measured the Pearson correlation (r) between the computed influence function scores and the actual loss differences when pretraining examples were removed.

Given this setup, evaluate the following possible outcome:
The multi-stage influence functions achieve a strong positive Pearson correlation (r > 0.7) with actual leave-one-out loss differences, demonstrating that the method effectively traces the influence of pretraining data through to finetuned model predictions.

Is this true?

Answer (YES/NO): NO